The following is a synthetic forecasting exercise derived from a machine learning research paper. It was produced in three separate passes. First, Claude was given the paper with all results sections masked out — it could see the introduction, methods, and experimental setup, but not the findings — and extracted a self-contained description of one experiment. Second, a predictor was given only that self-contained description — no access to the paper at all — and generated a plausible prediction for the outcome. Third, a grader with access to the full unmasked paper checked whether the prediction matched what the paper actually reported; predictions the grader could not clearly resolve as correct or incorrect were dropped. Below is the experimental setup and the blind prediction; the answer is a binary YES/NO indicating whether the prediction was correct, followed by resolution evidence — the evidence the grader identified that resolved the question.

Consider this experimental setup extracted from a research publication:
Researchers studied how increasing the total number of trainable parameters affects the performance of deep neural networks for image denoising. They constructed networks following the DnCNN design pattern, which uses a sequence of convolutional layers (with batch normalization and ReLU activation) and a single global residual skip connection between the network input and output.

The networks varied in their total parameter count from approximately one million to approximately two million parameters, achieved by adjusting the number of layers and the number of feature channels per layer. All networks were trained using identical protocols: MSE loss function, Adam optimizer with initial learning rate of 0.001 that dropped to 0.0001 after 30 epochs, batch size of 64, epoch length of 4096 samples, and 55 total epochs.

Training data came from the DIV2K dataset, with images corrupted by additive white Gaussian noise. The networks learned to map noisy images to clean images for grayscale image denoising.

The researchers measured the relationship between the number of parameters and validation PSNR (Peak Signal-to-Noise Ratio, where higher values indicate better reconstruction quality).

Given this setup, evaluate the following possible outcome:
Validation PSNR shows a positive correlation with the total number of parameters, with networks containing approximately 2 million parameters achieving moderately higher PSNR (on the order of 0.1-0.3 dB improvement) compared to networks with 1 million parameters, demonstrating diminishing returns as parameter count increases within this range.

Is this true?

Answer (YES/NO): NO